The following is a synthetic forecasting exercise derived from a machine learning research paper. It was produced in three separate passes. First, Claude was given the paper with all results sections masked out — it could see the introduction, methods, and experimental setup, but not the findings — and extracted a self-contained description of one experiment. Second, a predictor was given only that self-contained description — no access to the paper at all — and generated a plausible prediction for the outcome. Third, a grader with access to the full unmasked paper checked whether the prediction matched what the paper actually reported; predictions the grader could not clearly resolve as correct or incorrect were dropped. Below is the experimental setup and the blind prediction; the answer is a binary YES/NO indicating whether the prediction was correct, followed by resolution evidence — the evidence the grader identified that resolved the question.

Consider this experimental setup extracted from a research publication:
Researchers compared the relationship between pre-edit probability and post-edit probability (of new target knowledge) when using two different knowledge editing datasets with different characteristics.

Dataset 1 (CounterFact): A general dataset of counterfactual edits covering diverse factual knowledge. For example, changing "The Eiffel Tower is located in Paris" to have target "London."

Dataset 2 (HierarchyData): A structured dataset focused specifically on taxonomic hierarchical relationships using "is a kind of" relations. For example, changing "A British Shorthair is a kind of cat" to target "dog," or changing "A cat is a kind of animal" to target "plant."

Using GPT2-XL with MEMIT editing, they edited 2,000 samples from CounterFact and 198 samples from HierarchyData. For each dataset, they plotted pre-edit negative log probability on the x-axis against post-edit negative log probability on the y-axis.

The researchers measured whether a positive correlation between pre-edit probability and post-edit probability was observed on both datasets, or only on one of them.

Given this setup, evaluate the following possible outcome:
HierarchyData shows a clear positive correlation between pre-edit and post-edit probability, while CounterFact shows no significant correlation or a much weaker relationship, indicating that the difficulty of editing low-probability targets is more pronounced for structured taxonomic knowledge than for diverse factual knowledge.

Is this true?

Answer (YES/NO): NO